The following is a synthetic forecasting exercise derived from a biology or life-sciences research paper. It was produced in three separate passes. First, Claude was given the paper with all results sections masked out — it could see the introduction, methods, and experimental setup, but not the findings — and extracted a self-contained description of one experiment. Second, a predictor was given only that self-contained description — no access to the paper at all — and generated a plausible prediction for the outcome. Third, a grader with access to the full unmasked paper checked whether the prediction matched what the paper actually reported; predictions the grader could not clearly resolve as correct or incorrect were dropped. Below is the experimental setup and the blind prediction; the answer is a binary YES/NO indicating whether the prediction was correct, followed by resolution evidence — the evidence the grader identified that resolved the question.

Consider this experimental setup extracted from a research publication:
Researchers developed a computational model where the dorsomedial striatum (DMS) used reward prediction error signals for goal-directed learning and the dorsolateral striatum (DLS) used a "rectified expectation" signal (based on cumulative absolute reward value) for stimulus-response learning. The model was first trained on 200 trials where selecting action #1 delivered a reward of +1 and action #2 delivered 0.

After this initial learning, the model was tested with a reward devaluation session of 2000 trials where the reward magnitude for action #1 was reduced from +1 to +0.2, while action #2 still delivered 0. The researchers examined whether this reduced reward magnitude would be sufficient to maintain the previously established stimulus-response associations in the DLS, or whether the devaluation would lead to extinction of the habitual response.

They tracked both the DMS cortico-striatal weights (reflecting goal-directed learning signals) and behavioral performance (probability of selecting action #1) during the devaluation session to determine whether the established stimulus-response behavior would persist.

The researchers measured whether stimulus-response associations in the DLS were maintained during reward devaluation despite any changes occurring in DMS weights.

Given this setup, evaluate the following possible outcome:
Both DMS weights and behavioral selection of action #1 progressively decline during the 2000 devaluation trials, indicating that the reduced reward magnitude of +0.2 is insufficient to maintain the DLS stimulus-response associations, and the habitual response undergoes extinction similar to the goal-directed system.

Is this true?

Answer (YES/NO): NO